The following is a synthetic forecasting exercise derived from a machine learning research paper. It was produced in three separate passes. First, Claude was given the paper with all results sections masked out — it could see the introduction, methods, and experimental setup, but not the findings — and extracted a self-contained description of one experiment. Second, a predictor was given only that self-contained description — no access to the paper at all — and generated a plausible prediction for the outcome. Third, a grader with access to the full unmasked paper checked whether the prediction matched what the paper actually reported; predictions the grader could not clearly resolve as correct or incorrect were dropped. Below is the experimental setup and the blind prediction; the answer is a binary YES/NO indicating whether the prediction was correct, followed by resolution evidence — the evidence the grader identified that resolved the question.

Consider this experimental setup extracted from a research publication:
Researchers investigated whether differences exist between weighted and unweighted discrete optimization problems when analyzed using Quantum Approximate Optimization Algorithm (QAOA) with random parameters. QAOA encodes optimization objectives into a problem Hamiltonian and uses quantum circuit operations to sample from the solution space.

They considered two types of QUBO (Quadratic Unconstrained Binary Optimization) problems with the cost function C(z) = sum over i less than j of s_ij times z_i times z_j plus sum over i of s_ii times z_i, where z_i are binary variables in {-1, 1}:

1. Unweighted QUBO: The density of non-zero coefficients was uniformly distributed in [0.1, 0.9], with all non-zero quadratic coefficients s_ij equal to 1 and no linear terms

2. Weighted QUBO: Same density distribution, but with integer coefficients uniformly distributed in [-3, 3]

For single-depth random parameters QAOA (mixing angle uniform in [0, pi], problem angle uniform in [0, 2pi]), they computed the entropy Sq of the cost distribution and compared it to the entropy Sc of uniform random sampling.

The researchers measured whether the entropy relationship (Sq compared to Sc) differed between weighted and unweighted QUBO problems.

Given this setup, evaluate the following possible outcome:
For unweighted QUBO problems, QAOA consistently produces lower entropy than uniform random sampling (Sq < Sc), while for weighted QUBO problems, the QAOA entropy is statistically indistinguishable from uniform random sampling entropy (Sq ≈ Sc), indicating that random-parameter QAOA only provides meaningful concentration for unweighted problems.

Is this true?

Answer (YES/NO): NO